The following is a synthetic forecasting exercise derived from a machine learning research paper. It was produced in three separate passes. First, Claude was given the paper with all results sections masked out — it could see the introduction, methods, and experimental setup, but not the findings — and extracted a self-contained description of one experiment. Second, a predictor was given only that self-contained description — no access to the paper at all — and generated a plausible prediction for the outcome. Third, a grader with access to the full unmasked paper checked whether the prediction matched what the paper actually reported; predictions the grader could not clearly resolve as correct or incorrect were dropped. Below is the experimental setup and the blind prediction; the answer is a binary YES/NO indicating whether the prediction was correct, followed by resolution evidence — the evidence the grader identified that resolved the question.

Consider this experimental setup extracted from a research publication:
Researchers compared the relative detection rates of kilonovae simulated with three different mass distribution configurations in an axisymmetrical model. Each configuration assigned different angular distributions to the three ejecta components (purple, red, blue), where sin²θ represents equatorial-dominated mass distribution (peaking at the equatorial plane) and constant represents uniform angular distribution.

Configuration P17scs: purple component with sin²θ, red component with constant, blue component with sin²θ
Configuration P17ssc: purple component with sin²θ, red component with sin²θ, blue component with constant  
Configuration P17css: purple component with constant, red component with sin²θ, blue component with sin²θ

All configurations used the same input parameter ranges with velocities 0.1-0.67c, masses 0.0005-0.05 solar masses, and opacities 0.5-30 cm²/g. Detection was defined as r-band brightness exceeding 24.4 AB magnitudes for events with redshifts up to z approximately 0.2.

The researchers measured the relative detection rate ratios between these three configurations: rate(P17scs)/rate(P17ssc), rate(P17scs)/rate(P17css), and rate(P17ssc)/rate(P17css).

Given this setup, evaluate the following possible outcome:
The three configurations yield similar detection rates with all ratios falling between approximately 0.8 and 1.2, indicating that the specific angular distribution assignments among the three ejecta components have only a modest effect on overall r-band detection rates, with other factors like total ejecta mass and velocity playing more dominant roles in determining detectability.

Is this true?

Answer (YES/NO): NO